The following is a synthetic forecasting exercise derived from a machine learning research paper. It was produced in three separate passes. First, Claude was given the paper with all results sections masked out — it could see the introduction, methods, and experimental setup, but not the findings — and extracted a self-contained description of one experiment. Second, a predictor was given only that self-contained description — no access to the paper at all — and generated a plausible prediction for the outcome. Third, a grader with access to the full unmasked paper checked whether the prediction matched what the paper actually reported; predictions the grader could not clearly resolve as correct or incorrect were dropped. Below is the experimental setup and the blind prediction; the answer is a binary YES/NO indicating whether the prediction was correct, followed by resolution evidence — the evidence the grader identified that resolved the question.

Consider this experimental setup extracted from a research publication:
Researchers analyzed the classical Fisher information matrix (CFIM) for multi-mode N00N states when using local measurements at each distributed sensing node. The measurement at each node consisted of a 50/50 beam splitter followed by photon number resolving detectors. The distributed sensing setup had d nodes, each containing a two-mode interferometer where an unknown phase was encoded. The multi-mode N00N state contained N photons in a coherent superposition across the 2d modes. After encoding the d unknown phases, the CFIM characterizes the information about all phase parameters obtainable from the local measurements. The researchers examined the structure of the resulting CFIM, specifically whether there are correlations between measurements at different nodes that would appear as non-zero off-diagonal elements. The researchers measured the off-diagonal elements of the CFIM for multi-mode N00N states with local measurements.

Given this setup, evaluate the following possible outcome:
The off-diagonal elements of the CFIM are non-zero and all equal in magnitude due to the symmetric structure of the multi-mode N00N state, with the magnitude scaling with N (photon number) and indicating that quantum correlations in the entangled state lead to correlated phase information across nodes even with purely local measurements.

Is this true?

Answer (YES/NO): NO